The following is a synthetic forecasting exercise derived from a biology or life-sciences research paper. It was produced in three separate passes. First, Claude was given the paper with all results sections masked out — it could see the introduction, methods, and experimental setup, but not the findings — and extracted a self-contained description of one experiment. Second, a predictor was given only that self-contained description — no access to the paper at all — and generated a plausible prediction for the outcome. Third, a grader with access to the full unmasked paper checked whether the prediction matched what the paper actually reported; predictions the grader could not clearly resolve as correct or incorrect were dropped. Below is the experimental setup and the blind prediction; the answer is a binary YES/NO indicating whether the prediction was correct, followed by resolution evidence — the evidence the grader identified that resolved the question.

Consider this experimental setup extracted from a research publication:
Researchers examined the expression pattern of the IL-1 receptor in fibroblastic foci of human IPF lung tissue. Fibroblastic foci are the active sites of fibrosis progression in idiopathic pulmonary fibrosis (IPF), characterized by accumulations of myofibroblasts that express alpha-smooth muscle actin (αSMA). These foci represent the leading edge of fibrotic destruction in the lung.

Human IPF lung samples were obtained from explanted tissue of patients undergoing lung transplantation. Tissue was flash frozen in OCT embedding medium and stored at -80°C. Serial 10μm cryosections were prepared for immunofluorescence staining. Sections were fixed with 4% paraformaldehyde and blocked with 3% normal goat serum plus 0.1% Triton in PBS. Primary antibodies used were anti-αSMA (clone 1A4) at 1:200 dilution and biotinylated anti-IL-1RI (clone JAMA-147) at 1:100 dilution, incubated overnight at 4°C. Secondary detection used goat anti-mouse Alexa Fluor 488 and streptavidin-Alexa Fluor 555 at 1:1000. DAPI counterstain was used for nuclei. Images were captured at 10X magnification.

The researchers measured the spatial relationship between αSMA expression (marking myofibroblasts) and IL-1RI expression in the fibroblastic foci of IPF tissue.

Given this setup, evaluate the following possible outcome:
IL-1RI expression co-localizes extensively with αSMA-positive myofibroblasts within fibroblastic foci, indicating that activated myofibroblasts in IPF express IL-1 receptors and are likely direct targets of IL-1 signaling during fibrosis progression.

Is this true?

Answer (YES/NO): YES